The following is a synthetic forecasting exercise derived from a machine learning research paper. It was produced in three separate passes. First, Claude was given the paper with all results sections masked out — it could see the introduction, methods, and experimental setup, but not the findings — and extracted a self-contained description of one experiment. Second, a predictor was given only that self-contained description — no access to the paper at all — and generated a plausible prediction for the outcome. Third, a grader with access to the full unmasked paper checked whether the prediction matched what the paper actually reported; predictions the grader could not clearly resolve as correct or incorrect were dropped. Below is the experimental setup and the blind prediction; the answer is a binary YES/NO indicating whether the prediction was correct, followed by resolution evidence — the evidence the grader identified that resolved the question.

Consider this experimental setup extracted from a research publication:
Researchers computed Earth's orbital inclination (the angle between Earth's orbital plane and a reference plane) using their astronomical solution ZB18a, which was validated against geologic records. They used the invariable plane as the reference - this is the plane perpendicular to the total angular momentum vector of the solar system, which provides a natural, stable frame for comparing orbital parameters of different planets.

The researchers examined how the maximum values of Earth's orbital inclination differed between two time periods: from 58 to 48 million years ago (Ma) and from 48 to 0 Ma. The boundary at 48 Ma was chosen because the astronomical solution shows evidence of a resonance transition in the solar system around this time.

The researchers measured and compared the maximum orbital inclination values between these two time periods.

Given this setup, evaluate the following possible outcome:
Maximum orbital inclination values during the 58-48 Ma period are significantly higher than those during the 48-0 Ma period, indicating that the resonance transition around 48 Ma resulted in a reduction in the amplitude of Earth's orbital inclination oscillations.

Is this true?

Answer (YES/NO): NO